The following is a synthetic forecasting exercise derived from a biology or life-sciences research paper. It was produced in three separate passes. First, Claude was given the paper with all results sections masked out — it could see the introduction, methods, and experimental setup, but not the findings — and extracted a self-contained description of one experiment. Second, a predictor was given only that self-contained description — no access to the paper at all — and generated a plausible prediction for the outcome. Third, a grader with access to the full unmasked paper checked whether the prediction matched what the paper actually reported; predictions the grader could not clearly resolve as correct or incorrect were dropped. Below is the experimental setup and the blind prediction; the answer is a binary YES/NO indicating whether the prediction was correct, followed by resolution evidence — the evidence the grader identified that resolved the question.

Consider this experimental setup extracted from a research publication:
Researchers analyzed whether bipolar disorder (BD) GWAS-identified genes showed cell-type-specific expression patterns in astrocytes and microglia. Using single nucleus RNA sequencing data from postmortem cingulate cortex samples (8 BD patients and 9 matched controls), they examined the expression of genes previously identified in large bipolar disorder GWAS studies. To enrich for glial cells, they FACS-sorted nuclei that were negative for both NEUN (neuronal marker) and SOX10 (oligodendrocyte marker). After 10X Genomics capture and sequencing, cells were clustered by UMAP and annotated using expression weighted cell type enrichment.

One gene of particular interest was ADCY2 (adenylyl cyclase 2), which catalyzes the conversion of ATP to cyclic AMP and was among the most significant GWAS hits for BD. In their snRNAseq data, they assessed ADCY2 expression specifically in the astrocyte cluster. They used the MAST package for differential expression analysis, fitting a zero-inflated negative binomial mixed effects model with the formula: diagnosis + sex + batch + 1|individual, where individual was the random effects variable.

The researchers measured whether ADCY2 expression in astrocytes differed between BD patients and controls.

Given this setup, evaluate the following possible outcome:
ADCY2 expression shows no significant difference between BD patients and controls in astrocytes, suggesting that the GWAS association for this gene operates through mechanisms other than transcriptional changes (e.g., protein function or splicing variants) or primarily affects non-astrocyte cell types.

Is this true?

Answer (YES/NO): NO